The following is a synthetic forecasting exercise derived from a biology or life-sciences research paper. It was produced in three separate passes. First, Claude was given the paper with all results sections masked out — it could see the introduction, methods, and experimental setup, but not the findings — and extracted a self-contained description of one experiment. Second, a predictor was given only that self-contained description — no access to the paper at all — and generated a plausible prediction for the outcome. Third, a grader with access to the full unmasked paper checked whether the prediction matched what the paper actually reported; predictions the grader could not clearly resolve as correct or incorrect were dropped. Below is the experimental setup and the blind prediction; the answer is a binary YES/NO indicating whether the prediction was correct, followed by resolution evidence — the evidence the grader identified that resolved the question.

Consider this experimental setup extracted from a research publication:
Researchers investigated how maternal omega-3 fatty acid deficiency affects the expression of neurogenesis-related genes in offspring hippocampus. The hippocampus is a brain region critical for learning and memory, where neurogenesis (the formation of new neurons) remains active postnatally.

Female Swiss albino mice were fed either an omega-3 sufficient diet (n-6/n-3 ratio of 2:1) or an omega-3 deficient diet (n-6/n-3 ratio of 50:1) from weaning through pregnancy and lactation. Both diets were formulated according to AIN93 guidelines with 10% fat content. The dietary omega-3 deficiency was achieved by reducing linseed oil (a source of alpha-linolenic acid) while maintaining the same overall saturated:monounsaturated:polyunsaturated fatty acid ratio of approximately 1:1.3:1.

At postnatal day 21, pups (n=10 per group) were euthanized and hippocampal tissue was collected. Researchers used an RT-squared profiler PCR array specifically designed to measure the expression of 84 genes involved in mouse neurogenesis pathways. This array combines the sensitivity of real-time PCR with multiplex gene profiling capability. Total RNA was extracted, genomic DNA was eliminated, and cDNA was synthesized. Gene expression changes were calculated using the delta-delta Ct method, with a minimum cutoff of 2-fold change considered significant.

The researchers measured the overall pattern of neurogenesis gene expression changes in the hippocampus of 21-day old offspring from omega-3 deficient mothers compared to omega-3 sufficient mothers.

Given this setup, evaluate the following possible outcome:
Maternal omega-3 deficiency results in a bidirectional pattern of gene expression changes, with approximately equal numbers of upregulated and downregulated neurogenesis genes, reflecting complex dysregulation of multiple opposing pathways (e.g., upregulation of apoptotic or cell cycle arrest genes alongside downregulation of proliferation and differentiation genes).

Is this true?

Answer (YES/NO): NO